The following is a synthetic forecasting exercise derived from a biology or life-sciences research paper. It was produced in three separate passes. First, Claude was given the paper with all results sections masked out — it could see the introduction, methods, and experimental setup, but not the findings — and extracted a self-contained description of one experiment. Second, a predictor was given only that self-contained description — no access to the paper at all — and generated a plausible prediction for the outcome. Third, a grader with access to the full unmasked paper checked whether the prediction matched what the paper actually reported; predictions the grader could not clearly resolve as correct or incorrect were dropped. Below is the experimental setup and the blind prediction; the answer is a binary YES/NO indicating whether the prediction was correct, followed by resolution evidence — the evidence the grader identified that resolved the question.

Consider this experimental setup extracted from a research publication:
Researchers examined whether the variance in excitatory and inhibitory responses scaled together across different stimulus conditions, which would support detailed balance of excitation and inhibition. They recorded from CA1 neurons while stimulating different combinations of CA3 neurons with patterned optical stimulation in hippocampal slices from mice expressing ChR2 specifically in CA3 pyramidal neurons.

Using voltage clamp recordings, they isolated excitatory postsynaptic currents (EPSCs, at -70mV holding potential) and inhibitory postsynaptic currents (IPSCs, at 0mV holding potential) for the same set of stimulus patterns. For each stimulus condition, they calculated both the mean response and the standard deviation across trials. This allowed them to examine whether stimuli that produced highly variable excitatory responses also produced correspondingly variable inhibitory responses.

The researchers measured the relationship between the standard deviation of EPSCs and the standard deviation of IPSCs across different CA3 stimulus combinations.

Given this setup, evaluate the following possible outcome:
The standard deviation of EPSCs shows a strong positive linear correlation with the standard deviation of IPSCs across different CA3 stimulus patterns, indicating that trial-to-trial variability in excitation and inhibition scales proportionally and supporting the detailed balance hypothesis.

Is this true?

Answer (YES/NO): YES